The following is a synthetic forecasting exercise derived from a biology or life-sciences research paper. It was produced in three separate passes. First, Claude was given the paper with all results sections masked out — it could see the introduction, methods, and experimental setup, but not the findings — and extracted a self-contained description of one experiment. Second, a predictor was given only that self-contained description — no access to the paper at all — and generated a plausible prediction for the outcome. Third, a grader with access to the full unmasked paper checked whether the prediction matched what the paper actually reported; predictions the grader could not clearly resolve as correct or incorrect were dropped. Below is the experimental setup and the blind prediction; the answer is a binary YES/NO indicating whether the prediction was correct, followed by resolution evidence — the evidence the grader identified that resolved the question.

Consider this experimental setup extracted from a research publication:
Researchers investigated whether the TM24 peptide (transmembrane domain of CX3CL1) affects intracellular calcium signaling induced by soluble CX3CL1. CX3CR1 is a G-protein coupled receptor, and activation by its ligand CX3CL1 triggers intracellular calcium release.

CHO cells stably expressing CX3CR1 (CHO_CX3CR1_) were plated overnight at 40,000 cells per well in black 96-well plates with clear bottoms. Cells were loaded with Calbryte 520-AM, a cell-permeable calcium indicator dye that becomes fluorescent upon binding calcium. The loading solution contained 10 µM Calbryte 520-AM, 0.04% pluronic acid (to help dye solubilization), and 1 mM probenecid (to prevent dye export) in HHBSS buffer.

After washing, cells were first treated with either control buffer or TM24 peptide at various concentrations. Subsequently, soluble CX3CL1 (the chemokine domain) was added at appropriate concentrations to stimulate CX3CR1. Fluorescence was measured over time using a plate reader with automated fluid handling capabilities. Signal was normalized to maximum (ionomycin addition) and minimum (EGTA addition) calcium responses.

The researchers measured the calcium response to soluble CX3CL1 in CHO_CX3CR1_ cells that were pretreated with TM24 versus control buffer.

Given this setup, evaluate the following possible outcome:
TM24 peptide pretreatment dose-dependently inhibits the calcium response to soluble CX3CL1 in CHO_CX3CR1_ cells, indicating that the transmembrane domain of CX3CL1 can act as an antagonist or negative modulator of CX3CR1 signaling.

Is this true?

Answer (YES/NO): NO